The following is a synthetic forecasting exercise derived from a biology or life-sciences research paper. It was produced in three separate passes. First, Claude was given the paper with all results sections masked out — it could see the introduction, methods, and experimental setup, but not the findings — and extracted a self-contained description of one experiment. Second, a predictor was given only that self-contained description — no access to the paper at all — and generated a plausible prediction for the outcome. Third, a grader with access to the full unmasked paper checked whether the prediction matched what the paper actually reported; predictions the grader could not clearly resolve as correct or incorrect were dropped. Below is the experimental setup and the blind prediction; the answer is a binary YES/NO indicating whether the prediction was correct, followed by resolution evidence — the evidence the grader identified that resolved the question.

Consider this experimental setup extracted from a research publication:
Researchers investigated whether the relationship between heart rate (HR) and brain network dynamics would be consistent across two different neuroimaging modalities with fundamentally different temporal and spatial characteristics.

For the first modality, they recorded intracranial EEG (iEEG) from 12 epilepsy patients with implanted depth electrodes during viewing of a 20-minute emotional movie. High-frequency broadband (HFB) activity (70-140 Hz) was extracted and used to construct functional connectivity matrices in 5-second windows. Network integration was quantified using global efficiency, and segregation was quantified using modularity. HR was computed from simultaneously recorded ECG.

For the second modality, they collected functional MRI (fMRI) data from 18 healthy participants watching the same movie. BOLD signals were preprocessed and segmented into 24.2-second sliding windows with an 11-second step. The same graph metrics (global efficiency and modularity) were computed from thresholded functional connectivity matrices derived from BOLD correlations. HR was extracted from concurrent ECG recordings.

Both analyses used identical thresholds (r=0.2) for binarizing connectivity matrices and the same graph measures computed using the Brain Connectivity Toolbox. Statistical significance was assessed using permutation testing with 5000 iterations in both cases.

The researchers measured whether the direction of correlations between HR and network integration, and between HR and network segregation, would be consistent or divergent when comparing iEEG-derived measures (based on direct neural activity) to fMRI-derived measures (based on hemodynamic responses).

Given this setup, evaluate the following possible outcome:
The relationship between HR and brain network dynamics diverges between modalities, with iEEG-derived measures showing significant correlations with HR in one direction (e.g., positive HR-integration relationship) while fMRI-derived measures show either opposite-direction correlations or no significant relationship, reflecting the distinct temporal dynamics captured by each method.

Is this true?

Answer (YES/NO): YES